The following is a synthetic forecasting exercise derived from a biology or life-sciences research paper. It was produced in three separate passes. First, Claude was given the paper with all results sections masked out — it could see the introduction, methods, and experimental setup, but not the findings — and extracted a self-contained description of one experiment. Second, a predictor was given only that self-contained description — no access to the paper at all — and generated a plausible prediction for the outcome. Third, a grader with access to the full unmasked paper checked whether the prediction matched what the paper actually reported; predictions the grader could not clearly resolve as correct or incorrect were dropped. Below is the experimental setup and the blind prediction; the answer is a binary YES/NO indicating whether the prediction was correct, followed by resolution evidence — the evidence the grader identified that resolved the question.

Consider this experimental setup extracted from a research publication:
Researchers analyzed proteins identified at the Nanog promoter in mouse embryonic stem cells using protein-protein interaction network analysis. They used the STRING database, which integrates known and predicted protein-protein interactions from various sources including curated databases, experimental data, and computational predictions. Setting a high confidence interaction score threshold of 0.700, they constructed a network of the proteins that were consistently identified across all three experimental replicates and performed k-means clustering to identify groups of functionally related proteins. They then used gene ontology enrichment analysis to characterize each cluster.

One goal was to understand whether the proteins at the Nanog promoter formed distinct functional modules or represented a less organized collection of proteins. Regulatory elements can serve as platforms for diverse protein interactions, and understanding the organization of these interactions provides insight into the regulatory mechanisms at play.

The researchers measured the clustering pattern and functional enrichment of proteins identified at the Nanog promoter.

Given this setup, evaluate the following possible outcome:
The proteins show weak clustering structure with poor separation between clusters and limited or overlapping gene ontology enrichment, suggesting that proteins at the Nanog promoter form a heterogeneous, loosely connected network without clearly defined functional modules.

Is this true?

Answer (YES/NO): NO